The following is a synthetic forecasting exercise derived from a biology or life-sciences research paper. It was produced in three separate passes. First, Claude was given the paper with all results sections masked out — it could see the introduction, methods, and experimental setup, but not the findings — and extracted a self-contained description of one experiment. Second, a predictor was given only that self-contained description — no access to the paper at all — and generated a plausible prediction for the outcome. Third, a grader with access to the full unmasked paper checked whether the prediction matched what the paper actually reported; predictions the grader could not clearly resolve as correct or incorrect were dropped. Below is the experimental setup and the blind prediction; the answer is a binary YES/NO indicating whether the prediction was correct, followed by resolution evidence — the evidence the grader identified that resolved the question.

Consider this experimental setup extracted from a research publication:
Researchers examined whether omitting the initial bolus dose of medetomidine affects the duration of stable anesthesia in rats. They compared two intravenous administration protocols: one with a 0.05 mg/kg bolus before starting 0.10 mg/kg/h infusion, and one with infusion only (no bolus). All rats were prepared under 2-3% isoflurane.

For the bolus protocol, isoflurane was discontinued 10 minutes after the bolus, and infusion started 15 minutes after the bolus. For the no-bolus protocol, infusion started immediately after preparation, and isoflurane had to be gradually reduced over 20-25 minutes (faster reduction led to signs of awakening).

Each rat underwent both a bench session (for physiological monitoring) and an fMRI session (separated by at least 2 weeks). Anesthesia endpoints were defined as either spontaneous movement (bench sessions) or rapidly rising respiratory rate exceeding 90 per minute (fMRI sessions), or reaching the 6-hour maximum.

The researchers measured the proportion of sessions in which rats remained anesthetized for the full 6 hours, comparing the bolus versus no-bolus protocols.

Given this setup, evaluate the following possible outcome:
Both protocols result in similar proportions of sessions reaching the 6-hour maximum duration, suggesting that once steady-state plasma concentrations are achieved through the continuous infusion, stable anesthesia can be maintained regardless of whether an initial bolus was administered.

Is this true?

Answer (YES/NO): NO